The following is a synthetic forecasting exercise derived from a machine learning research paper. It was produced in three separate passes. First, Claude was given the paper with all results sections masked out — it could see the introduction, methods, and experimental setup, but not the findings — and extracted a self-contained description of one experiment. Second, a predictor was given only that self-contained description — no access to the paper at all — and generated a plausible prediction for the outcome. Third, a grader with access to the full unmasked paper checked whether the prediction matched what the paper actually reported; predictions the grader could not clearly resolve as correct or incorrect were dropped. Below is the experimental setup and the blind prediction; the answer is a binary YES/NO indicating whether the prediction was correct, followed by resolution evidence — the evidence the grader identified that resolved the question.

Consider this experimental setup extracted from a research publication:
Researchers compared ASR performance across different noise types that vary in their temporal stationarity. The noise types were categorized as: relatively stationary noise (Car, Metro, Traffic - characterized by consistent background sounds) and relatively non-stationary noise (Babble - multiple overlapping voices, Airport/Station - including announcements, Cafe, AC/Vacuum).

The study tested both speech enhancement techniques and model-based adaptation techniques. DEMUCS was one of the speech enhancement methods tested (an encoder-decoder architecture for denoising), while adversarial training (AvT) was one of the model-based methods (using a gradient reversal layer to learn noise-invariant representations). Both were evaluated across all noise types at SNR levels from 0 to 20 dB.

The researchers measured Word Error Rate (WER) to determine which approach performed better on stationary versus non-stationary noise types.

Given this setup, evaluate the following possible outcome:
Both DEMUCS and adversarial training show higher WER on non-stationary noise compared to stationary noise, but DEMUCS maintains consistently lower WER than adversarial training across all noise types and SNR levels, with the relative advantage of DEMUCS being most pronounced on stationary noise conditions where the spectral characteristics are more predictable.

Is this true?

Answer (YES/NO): NO